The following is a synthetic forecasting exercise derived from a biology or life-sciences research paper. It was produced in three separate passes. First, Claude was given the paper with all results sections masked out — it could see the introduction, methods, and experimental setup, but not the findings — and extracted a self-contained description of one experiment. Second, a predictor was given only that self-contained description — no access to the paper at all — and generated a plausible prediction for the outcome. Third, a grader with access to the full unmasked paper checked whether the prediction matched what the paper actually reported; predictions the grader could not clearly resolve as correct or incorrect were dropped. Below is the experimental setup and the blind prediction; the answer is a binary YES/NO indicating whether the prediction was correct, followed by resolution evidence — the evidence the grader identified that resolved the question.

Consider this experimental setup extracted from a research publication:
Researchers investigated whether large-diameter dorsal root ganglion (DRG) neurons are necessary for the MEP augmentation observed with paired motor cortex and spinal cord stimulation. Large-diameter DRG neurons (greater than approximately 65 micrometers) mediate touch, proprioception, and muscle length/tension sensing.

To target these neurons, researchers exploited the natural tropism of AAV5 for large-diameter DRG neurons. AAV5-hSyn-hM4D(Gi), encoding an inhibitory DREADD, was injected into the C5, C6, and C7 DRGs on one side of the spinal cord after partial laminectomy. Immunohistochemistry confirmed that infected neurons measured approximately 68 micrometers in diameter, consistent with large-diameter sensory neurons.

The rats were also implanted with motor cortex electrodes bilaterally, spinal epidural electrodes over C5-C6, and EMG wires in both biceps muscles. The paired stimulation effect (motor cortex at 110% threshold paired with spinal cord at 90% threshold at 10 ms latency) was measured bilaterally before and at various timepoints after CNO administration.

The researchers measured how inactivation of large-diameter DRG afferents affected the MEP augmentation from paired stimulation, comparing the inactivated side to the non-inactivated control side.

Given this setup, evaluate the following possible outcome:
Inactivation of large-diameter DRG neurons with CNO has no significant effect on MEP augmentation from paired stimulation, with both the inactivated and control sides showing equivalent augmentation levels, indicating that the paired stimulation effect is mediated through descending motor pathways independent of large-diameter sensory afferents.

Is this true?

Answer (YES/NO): NO